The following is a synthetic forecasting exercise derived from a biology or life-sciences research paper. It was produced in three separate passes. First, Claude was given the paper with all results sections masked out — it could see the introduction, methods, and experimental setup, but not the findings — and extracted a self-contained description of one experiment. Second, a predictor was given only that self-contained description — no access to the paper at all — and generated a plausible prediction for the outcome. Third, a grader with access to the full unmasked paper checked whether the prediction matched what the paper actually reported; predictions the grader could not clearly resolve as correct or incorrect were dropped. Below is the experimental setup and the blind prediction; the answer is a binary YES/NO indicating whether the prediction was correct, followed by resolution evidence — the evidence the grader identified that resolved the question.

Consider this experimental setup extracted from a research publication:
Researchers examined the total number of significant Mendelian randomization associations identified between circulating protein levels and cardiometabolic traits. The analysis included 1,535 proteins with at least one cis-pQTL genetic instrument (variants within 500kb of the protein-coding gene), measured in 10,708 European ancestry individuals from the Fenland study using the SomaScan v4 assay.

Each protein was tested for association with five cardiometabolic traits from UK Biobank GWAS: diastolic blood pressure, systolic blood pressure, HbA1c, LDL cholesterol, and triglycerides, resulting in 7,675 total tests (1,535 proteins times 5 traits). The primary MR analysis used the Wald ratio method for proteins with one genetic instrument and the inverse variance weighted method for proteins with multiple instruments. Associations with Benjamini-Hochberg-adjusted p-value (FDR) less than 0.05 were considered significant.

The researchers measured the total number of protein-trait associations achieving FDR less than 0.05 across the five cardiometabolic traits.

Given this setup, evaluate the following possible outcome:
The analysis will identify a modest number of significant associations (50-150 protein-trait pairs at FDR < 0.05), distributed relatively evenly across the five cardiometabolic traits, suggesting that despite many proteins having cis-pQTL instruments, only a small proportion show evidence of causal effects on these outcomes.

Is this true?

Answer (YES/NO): NO